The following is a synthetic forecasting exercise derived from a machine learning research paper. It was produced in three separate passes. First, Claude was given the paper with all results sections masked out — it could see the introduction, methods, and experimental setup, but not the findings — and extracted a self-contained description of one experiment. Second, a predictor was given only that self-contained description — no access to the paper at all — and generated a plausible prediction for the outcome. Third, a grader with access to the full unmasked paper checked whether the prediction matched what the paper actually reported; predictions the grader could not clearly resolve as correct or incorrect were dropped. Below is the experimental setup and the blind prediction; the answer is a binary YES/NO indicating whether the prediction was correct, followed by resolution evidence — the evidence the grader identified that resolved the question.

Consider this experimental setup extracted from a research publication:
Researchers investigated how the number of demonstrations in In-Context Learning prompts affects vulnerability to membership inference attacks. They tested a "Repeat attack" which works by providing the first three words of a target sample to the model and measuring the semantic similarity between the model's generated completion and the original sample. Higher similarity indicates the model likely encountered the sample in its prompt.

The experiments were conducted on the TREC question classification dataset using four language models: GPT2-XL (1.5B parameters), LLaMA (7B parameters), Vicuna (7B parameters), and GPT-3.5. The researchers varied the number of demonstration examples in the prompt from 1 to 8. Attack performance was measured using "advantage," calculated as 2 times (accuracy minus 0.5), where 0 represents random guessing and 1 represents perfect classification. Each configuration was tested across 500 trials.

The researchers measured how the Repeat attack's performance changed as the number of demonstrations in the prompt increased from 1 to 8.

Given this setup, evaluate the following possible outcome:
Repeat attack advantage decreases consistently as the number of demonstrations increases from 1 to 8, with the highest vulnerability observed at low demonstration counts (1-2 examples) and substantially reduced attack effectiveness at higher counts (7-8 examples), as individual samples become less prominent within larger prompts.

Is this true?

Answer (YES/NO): YES